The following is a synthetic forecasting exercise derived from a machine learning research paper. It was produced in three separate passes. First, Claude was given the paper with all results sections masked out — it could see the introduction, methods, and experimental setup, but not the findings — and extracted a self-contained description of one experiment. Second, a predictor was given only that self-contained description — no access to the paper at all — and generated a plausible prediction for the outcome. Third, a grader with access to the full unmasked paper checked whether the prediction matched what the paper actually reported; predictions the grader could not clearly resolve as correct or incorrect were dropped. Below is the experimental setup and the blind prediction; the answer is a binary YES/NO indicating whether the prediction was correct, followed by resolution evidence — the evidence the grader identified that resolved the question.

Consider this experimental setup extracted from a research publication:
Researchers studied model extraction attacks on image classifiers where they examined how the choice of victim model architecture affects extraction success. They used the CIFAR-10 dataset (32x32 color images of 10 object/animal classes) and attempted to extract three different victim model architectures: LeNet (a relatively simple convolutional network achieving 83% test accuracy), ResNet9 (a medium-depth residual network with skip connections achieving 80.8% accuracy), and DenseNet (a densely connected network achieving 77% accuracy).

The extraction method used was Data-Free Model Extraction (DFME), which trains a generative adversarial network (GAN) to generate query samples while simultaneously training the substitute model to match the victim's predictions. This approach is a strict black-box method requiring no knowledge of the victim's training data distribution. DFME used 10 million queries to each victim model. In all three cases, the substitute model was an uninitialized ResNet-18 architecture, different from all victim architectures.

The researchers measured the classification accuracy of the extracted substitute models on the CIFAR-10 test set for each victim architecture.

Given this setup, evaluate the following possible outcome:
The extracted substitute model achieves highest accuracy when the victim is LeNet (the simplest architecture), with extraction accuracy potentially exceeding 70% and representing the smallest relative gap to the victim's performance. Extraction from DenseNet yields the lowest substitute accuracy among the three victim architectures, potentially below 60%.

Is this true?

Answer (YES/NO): NO